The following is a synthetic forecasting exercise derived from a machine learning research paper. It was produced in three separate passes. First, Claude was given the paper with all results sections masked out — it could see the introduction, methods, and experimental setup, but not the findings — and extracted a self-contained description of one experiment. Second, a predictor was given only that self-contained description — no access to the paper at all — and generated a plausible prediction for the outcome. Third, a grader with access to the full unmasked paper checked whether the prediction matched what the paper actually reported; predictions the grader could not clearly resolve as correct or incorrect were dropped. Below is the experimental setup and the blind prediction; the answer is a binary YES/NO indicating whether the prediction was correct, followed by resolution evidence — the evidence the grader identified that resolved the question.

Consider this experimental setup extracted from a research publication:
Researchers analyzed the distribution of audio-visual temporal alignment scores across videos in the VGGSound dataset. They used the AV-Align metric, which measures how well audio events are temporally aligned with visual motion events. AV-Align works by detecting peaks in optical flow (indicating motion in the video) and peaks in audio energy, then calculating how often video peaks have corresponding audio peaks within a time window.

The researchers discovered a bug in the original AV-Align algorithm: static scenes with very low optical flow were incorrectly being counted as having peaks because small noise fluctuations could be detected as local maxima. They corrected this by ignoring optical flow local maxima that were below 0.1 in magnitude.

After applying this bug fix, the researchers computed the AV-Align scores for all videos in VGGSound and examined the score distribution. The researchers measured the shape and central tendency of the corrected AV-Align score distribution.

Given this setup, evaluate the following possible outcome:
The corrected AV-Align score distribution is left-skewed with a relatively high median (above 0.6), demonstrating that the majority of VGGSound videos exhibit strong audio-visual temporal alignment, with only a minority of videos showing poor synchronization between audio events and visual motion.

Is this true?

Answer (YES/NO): NO